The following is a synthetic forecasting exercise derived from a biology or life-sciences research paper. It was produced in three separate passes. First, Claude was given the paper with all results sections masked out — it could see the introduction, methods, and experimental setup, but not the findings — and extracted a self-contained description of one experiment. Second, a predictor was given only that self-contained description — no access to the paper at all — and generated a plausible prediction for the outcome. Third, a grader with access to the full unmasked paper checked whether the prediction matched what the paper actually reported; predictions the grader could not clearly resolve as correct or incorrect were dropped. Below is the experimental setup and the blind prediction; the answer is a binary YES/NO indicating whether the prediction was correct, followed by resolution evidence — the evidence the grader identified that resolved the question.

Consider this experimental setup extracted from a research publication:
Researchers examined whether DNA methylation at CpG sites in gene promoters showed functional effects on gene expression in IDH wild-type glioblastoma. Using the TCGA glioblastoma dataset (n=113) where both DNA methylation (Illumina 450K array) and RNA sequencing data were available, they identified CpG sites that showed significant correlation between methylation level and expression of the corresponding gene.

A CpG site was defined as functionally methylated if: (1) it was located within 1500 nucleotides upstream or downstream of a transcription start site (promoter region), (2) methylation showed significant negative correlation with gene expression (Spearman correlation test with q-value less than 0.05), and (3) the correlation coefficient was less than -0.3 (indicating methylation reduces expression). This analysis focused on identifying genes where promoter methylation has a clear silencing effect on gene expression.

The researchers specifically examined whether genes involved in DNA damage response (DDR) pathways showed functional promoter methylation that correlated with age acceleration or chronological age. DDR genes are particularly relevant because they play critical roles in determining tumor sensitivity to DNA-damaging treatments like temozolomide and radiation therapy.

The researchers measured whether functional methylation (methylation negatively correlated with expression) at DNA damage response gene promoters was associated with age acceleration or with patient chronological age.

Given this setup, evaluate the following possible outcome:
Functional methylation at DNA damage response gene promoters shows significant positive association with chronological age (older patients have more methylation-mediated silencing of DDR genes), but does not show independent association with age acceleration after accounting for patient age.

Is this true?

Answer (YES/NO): NO